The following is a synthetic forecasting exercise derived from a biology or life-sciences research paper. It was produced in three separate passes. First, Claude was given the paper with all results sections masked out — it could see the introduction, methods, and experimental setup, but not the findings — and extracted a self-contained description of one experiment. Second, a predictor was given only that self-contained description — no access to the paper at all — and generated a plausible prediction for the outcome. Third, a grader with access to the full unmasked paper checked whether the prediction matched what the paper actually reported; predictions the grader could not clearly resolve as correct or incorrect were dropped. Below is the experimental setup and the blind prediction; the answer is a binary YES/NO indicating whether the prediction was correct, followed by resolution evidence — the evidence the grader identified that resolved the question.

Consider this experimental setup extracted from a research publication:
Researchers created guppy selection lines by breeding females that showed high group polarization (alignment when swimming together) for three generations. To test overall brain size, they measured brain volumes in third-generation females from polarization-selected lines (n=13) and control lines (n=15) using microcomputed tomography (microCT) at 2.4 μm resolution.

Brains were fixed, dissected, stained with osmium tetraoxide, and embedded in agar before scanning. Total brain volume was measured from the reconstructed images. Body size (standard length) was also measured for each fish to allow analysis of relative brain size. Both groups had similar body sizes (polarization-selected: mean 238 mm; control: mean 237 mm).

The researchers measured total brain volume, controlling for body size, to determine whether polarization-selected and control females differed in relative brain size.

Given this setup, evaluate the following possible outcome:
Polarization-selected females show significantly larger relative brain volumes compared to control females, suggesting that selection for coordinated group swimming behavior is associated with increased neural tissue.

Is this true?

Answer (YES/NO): NO